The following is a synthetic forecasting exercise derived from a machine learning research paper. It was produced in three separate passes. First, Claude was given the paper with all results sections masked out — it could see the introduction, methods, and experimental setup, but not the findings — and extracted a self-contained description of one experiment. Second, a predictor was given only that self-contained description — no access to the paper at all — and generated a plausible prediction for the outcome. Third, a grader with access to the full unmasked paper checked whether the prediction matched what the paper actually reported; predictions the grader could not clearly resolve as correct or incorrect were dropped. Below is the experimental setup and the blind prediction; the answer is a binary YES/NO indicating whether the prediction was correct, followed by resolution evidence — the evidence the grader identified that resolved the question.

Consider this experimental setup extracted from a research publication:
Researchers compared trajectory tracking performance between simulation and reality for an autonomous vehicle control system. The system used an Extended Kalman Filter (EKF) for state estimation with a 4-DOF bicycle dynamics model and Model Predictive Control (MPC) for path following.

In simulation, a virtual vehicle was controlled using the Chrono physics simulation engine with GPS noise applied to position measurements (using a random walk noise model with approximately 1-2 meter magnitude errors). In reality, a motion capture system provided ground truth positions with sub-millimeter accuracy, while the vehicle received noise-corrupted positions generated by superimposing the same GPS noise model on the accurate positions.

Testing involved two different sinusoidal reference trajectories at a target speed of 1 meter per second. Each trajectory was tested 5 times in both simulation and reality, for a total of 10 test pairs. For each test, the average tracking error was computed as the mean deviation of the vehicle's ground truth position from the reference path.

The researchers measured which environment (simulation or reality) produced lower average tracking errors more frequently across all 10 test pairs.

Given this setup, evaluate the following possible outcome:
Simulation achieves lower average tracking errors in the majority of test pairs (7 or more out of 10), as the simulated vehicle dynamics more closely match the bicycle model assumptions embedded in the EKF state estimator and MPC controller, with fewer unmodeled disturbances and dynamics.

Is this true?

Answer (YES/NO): NO